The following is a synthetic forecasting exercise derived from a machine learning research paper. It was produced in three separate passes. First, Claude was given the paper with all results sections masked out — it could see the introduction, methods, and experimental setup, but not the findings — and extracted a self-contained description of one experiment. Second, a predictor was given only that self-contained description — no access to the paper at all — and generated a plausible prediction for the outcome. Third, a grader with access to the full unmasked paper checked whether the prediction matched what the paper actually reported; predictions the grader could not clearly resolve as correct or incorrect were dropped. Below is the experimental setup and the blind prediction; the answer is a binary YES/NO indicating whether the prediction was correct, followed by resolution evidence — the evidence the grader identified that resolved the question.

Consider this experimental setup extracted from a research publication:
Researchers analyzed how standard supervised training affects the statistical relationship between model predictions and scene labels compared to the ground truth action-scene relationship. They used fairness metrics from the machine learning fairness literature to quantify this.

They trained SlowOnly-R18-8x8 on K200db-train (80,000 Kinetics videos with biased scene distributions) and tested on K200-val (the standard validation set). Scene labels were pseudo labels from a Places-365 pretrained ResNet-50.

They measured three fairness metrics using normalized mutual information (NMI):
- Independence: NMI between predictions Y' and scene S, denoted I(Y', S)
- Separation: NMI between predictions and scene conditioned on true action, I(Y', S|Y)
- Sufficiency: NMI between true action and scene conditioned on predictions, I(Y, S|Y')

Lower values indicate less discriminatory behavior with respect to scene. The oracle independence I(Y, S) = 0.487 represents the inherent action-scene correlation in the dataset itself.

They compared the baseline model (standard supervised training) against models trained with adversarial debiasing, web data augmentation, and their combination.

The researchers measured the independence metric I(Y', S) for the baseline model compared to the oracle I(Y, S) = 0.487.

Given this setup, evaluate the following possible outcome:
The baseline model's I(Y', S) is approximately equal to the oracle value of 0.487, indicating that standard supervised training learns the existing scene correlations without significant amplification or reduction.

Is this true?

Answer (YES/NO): NO